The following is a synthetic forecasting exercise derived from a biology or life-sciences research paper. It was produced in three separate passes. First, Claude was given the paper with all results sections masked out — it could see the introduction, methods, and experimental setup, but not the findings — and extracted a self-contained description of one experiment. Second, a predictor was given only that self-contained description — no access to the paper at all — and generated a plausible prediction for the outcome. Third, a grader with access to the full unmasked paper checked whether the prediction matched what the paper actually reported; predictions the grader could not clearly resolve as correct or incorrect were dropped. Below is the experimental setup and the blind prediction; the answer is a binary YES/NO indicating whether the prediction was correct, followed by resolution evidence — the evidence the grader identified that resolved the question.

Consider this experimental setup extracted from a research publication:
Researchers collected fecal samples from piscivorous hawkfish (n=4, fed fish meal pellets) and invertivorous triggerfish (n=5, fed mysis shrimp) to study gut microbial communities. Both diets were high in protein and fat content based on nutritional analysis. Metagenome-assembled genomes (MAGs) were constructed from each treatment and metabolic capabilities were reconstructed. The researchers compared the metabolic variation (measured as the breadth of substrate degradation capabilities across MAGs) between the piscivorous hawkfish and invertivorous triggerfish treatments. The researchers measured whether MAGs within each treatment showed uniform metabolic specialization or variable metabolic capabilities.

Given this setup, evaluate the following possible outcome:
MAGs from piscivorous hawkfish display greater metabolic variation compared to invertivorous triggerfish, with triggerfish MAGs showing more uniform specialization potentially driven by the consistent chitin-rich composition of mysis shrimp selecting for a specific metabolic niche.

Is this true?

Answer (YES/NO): NO